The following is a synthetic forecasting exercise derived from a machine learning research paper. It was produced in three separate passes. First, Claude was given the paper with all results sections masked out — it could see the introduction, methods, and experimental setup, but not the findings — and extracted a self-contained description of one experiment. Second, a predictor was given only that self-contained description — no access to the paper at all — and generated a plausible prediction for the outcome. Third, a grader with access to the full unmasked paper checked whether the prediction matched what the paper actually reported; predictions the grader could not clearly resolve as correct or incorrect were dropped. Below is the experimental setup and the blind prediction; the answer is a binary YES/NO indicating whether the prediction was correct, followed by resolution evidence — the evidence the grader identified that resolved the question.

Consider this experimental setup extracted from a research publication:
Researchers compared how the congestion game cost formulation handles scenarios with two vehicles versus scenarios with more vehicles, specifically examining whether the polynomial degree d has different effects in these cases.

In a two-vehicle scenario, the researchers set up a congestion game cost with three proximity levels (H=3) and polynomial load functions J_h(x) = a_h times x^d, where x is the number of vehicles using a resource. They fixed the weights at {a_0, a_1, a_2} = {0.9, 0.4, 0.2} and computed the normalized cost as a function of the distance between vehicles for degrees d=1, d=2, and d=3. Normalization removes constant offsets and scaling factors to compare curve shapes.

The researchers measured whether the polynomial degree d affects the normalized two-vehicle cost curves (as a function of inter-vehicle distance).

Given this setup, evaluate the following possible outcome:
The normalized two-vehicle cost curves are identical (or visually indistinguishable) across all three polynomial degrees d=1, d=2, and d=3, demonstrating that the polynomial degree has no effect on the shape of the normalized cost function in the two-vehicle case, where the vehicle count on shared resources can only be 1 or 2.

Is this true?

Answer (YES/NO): YES